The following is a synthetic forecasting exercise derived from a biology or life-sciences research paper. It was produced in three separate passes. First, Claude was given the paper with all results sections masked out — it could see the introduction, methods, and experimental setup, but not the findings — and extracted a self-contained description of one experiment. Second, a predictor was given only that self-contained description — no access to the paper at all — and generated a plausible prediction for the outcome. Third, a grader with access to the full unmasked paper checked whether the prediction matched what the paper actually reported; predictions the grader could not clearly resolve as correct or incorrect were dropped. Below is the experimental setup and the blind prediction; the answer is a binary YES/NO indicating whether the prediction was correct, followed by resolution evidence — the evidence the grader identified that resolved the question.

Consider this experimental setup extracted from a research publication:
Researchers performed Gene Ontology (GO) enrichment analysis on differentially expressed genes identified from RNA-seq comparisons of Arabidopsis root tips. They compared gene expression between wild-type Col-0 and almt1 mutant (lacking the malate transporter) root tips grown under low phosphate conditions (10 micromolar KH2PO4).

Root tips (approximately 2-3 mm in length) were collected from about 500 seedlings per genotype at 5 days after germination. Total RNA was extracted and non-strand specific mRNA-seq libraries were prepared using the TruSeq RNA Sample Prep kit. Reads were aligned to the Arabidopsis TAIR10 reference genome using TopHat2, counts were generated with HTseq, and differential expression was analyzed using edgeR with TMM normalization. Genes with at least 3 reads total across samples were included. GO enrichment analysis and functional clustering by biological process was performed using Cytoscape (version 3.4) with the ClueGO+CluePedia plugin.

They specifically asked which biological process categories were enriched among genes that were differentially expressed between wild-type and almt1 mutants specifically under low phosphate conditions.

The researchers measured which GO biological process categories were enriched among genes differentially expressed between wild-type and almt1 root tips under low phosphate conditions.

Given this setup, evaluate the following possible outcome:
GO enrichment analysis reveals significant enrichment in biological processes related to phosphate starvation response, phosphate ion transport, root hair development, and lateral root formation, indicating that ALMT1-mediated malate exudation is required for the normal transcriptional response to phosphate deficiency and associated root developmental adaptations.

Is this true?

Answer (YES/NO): NO